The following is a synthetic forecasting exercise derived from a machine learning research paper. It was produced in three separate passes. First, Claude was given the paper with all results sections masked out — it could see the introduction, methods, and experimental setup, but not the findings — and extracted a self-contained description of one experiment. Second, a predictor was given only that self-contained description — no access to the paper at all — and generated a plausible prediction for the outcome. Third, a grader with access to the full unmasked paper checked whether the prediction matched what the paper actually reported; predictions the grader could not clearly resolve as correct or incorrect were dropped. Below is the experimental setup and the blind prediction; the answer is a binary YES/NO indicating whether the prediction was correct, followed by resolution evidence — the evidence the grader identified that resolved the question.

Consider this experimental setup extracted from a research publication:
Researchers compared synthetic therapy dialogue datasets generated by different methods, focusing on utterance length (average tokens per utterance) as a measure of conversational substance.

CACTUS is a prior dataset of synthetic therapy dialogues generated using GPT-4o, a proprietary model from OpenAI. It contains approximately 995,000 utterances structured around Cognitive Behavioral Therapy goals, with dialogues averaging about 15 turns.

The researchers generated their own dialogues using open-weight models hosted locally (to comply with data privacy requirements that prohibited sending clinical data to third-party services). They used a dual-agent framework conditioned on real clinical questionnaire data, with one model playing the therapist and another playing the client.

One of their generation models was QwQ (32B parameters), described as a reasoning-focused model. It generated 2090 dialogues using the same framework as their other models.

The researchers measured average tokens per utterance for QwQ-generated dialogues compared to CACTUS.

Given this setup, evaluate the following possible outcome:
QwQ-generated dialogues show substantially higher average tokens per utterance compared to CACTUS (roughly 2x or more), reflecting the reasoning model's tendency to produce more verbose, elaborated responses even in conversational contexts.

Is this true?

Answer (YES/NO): NO